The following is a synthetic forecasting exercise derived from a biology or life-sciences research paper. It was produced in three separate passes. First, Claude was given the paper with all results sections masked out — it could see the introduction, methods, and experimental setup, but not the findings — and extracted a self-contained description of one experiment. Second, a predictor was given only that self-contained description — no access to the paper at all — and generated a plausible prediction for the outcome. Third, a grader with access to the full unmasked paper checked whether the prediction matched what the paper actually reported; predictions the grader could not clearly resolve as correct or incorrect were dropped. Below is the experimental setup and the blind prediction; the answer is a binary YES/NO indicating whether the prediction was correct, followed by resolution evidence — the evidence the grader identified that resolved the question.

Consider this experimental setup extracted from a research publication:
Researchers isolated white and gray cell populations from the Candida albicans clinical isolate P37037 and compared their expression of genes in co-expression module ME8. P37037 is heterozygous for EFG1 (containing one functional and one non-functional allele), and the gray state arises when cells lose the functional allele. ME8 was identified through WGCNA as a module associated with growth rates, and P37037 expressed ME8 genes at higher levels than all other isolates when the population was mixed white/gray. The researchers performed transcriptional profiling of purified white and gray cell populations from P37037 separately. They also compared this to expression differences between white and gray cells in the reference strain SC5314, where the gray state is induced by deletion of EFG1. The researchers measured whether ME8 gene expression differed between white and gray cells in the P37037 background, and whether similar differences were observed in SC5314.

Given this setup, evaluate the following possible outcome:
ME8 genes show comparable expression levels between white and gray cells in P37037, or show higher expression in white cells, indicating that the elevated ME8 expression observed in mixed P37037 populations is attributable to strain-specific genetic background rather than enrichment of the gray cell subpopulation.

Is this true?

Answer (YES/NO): NO